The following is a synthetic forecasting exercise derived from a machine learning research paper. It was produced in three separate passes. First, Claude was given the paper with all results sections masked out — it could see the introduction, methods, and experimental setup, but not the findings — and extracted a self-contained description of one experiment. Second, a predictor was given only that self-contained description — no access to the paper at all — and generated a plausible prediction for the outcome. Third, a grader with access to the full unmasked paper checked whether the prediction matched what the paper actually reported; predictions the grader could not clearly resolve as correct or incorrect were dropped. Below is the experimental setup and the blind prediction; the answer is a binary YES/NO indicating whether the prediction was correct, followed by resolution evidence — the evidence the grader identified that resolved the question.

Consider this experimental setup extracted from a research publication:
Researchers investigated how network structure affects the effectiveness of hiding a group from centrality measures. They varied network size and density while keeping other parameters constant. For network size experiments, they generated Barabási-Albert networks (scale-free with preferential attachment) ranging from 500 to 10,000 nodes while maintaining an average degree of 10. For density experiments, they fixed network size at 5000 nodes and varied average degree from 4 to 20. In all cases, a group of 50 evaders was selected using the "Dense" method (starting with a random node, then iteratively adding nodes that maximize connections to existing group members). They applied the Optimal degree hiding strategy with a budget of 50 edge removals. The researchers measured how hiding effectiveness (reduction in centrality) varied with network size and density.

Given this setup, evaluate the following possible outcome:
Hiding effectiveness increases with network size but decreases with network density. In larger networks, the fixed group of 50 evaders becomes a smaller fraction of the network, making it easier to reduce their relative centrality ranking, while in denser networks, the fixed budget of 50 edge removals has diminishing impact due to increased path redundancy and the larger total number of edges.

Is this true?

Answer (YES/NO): NO